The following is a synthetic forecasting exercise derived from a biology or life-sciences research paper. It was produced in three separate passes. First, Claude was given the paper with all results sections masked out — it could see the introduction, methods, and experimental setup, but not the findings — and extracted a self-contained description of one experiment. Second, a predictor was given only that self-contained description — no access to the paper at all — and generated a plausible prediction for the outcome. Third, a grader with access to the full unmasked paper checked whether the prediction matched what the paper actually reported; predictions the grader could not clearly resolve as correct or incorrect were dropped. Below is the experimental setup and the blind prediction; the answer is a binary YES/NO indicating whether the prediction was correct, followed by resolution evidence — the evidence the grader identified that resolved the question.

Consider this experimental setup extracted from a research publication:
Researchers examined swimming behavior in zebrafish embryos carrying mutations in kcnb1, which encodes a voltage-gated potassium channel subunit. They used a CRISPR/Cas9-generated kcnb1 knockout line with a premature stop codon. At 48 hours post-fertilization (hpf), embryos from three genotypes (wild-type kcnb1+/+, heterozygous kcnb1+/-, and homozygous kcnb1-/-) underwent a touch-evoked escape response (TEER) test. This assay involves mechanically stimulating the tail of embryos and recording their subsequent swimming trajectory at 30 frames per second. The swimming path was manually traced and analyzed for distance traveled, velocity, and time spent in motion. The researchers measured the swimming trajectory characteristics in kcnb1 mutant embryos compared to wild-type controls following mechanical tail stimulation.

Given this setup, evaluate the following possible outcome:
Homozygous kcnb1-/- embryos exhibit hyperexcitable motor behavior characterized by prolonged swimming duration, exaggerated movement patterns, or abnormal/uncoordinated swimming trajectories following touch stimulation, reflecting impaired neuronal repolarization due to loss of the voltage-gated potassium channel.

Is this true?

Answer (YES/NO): YES